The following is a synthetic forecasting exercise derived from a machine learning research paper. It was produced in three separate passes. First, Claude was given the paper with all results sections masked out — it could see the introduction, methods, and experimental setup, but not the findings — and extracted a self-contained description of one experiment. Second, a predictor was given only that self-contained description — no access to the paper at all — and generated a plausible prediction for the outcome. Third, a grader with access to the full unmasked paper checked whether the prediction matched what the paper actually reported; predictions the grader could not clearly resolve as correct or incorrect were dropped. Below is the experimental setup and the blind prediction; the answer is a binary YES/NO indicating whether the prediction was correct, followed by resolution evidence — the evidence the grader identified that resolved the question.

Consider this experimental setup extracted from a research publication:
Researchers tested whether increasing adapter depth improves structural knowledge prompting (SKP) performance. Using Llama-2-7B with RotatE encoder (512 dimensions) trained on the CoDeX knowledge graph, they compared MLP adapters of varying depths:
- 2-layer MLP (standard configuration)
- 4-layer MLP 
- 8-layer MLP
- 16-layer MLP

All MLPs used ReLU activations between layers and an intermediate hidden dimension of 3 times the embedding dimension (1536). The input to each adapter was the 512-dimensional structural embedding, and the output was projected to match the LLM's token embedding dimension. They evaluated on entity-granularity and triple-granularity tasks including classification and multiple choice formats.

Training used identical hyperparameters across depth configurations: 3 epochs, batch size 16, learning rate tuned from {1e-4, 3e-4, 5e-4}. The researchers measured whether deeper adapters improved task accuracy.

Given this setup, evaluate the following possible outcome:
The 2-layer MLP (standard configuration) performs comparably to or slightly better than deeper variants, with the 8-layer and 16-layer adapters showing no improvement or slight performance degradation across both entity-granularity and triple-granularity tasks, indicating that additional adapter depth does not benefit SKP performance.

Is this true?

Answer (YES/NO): NO